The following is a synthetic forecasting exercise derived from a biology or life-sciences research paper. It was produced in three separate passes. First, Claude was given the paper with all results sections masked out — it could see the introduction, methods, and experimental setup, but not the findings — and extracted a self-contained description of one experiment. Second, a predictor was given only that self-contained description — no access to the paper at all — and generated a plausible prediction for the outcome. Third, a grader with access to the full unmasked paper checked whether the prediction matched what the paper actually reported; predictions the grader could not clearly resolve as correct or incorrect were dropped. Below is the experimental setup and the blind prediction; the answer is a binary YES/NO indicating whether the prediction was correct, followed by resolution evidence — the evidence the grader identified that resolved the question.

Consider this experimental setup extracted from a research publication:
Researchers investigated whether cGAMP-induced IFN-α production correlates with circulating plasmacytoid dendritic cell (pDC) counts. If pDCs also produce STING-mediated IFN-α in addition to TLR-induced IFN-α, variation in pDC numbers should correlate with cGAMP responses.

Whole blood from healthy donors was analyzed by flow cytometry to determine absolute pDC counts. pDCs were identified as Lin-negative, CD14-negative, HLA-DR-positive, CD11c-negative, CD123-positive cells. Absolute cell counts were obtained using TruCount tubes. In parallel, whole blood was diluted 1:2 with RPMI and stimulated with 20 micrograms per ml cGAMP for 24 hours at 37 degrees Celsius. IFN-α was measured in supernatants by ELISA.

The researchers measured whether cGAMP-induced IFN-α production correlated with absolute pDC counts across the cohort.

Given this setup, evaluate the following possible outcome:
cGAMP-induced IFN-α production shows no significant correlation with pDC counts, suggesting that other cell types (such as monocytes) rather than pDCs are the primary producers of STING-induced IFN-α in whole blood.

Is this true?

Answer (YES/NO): YES